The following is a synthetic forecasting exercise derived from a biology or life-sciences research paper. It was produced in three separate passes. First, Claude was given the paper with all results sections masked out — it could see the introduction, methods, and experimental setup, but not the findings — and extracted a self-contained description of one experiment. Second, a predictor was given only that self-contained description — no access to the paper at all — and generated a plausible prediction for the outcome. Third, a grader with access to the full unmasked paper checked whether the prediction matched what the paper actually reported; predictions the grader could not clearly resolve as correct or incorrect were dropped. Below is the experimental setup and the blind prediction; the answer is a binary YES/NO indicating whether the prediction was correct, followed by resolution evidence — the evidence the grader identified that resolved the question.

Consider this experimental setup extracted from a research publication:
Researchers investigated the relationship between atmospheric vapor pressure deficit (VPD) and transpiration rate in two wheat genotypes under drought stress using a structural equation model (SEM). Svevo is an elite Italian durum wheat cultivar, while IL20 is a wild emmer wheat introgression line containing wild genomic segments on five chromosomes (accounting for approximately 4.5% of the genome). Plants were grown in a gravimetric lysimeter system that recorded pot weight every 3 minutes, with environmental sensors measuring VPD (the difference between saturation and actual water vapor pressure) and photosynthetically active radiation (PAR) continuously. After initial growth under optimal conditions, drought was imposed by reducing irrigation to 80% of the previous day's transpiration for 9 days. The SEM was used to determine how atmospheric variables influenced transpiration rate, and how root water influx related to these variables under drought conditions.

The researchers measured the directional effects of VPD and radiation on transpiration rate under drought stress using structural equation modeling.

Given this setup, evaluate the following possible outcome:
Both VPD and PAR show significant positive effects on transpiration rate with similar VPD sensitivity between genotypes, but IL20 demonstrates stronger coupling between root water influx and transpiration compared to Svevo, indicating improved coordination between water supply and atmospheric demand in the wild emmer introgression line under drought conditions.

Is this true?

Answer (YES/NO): NO